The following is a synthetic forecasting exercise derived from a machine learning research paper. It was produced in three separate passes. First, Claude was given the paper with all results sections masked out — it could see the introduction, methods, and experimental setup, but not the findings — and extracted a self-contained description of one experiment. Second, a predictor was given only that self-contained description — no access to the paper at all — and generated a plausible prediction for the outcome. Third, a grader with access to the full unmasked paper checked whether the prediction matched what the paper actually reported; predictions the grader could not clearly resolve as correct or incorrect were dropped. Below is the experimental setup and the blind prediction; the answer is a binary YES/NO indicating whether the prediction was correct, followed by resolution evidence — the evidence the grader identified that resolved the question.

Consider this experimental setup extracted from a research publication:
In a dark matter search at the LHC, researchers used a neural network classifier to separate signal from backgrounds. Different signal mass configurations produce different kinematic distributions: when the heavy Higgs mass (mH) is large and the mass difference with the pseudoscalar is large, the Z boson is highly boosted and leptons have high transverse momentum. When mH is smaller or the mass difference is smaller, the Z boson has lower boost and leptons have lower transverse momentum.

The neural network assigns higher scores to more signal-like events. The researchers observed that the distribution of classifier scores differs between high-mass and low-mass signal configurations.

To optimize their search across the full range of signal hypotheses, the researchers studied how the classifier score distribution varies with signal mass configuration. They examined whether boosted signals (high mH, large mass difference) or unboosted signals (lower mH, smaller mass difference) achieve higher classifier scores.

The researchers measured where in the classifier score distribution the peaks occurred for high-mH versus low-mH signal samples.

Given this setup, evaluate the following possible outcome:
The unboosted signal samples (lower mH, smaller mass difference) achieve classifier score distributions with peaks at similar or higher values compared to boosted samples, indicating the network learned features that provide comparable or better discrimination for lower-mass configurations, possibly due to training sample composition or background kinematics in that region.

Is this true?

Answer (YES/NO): NO